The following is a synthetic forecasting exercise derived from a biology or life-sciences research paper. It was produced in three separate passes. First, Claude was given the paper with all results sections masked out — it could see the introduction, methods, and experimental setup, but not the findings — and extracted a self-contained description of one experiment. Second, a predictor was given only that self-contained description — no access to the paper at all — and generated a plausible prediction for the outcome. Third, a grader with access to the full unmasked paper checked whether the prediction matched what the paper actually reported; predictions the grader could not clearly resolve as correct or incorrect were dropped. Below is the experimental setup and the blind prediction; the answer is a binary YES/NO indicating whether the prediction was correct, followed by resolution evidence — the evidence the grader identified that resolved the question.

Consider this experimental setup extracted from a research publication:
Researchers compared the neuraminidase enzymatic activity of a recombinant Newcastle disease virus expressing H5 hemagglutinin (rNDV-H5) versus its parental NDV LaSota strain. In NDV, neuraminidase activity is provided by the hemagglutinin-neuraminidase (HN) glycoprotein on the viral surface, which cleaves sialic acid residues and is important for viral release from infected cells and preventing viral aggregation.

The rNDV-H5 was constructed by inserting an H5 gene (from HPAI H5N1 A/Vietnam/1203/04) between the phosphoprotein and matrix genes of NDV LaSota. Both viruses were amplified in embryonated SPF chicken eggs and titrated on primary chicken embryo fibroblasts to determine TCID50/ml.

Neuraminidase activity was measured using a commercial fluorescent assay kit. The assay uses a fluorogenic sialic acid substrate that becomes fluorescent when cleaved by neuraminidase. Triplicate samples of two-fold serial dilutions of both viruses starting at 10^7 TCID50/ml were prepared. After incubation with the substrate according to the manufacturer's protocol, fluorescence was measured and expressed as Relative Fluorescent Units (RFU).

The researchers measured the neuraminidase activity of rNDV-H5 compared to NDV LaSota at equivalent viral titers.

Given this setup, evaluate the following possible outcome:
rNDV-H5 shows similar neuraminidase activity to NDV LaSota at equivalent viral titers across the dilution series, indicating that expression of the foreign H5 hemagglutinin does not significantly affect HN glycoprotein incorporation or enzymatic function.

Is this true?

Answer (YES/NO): NO